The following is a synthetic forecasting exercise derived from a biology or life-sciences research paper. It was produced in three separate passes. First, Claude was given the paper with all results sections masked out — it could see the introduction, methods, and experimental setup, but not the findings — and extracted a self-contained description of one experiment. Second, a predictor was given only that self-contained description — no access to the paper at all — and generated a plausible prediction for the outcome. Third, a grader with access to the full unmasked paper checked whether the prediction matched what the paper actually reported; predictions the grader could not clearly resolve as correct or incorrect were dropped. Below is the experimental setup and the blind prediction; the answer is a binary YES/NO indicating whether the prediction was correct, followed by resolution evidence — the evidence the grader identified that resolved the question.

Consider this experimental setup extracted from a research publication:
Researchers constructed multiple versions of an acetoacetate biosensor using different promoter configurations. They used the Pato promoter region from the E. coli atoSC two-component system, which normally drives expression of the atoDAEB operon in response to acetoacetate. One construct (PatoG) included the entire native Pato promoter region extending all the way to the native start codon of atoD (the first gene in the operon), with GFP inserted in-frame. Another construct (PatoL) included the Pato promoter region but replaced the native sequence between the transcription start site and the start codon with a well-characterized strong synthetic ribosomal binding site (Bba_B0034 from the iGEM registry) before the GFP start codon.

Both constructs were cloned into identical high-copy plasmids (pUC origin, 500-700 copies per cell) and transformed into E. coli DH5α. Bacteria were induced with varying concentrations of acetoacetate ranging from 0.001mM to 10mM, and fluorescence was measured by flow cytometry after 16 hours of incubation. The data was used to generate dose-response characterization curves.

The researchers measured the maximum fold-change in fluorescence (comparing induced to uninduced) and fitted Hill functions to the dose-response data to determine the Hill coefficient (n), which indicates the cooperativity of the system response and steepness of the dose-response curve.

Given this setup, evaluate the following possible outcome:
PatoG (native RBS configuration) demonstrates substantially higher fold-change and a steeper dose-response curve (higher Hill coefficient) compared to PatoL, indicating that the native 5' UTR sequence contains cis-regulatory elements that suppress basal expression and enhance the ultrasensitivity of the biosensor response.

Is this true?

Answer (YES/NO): NO